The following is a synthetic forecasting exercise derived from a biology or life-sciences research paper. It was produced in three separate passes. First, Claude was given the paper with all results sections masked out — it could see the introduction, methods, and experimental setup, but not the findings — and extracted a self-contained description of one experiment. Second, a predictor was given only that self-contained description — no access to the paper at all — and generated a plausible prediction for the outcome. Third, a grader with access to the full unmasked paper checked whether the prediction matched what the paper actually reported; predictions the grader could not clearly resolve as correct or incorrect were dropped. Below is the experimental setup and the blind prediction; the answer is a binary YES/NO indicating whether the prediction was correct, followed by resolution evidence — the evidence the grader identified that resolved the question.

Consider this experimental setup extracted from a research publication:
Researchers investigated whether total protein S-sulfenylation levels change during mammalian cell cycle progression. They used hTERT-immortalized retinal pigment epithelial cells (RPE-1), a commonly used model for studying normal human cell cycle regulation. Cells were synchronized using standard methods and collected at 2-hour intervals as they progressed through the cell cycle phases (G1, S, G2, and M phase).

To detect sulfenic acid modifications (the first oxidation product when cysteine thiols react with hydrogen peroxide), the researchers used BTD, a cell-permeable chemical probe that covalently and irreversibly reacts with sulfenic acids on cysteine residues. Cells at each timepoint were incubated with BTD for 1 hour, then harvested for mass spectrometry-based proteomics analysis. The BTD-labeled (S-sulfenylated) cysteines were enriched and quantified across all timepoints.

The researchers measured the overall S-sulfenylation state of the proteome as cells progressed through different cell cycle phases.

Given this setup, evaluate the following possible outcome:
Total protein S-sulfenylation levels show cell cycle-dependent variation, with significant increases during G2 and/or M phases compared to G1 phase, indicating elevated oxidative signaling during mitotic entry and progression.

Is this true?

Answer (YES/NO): NO